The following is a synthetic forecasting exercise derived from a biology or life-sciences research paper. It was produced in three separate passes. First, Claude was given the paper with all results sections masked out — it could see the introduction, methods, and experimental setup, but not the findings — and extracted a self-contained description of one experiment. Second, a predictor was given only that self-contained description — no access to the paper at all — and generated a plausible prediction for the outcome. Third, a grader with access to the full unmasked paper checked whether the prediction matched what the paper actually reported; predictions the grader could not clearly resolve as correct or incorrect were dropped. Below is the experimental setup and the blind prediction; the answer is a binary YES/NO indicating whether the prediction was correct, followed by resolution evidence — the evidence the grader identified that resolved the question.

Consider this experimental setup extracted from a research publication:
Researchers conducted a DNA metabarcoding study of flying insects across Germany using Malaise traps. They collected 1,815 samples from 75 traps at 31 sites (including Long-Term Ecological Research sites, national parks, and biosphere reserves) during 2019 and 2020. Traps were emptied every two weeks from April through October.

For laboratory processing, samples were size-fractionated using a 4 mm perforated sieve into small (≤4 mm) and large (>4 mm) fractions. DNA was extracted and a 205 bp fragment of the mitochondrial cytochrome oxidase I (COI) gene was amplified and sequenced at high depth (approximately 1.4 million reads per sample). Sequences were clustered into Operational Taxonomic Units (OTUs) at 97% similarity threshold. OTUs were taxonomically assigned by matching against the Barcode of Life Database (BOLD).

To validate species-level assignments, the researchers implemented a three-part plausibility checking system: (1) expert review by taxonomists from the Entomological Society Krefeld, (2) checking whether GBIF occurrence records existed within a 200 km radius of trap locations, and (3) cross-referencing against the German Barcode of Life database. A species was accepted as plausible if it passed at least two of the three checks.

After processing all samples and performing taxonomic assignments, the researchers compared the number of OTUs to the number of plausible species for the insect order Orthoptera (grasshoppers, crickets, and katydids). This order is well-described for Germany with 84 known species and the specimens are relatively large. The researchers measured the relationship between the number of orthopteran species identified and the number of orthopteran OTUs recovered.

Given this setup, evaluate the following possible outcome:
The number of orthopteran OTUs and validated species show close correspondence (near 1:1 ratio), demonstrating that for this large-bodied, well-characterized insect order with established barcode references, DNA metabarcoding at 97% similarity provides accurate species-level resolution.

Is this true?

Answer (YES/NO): NO